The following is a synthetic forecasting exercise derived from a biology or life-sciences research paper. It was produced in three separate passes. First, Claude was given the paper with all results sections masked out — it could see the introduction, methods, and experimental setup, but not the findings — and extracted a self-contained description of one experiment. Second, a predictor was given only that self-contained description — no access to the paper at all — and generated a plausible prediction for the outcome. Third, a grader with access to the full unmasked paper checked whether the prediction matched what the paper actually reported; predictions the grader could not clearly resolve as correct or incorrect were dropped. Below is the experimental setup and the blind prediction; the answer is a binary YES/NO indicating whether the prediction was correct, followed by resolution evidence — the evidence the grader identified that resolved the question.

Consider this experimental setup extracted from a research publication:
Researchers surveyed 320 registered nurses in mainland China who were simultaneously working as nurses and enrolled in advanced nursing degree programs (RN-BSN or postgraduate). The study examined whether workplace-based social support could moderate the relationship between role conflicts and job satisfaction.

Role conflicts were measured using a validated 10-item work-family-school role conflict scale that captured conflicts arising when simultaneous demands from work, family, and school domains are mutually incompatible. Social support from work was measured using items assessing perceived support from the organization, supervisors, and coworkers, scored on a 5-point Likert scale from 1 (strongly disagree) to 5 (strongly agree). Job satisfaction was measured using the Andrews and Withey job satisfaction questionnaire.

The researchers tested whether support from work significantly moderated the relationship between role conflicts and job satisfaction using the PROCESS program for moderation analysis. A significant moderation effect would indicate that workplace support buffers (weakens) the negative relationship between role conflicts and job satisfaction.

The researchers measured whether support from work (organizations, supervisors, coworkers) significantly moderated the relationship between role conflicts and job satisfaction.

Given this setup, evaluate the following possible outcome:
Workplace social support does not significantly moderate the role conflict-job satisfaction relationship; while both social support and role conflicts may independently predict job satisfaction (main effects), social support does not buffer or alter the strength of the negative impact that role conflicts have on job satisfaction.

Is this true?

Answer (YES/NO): NO